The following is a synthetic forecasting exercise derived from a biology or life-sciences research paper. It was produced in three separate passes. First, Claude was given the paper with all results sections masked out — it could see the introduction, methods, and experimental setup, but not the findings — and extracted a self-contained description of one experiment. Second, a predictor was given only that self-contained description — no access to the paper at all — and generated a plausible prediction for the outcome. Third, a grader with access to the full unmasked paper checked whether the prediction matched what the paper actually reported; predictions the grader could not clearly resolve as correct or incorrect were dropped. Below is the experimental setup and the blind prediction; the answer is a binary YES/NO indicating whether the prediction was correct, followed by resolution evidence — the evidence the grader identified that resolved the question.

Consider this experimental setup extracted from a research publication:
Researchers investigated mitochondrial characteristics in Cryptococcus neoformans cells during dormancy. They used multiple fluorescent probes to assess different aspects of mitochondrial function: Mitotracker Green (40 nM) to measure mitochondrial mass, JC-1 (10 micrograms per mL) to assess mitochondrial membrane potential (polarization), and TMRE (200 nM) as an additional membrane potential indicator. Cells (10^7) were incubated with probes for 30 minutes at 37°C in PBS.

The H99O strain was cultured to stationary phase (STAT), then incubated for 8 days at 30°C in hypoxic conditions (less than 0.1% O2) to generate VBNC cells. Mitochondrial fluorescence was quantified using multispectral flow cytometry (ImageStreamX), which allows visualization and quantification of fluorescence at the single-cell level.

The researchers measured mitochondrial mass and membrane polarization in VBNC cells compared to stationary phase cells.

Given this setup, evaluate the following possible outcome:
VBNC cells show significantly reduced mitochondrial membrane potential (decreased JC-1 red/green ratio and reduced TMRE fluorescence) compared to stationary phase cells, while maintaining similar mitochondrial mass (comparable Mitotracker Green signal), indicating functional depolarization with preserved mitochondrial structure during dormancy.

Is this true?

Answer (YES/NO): NO